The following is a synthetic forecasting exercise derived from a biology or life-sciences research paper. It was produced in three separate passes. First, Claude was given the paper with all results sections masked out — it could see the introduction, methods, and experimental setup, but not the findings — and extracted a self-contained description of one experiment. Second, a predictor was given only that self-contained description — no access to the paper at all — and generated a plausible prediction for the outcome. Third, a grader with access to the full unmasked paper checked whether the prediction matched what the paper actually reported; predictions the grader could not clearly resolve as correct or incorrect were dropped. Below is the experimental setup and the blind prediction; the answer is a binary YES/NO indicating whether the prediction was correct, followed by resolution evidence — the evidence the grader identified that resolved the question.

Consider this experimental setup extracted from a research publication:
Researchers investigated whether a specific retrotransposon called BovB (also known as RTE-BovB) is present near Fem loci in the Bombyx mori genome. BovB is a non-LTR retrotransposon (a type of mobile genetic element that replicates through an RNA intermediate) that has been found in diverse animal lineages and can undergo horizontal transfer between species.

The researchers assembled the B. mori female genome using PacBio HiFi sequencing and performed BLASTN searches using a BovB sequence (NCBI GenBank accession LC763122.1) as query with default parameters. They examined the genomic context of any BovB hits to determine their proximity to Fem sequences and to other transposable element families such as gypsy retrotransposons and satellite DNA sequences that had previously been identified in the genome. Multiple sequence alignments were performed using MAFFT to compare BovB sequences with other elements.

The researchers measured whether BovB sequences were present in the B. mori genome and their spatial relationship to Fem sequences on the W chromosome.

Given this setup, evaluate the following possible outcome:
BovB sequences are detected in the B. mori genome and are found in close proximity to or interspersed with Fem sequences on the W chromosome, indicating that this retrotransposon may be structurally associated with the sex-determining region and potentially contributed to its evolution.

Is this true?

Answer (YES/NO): YES